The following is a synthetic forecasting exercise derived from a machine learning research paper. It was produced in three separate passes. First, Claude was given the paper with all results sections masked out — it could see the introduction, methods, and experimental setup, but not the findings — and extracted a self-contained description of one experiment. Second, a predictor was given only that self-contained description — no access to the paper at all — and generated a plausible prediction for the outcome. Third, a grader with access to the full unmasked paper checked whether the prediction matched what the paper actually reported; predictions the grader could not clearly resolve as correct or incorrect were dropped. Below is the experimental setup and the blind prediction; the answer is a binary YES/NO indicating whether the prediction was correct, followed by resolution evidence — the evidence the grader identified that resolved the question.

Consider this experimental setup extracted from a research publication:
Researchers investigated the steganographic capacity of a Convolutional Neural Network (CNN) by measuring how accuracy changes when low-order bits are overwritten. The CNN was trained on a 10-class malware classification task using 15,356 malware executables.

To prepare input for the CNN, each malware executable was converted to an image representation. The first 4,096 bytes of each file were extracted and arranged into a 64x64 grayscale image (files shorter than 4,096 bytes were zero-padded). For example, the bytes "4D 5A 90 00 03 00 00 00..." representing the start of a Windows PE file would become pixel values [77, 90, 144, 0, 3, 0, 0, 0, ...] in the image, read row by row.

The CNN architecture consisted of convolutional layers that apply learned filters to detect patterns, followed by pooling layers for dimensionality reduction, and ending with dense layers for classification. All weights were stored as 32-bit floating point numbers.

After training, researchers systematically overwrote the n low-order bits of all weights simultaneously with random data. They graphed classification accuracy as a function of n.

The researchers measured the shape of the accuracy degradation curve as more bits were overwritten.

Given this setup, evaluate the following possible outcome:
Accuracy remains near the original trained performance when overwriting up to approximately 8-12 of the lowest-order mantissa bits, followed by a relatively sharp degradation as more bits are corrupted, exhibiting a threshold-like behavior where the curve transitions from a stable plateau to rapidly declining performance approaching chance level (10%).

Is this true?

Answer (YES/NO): NO